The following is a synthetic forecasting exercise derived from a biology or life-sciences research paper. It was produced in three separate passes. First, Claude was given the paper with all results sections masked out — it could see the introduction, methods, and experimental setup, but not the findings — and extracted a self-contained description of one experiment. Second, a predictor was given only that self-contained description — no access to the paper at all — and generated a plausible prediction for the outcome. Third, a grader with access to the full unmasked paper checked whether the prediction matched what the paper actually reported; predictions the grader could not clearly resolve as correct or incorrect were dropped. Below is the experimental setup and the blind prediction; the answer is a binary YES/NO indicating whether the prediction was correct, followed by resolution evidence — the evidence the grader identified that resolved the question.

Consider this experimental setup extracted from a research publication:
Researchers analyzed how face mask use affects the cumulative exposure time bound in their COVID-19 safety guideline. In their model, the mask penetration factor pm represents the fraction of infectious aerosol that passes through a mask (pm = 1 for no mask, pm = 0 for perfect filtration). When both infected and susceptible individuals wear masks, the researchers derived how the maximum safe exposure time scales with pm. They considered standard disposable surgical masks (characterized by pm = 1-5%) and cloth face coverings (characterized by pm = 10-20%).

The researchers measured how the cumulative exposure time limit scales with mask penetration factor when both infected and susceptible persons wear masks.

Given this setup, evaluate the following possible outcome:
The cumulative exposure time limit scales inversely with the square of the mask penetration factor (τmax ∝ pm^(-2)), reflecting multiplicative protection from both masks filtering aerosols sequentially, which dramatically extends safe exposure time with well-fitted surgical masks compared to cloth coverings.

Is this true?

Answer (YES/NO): YES